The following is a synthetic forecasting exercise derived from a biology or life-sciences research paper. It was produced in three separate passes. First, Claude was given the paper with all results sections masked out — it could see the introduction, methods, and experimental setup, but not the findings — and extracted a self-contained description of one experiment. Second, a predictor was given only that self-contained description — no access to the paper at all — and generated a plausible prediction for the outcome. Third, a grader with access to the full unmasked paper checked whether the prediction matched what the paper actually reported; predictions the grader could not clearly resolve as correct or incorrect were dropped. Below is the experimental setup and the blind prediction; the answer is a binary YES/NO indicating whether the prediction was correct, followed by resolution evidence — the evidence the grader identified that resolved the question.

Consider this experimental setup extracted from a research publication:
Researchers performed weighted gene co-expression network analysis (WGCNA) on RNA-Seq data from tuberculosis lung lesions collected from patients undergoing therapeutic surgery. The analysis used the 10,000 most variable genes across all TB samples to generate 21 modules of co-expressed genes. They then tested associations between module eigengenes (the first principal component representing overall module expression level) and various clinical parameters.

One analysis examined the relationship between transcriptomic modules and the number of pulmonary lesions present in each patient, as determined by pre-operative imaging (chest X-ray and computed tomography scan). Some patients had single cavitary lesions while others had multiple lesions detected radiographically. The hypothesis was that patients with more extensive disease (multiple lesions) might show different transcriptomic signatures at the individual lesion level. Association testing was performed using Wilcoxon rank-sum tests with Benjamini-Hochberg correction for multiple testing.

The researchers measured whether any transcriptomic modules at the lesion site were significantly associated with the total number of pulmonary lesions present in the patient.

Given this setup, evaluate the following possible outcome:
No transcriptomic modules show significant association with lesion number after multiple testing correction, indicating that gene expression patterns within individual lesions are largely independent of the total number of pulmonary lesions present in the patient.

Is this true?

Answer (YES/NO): YES